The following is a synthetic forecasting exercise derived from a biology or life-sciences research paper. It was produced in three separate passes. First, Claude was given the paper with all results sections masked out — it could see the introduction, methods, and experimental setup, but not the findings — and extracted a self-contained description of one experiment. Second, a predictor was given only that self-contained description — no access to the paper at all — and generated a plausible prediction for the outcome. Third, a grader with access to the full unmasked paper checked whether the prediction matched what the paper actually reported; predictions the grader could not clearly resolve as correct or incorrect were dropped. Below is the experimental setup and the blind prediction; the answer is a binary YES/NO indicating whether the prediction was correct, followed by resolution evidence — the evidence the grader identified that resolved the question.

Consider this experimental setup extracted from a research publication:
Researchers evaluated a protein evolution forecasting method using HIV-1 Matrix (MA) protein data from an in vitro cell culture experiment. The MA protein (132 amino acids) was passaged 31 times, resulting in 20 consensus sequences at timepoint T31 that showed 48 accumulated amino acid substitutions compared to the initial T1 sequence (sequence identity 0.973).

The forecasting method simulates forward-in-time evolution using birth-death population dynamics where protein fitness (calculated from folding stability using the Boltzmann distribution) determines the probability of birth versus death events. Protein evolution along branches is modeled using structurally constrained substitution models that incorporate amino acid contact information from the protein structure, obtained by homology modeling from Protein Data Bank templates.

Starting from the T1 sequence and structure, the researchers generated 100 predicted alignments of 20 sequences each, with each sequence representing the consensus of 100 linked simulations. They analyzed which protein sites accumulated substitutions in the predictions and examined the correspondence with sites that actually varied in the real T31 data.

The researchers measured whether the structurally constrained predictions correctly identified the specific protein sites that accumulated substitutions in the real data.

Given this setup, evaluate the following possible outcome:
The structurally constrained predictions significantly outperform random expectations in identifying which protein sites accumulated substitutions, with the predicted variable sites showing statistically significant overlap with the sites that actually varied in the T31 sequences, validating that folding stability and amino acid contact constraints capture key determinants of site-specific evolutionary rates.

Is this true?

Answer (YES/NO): NO